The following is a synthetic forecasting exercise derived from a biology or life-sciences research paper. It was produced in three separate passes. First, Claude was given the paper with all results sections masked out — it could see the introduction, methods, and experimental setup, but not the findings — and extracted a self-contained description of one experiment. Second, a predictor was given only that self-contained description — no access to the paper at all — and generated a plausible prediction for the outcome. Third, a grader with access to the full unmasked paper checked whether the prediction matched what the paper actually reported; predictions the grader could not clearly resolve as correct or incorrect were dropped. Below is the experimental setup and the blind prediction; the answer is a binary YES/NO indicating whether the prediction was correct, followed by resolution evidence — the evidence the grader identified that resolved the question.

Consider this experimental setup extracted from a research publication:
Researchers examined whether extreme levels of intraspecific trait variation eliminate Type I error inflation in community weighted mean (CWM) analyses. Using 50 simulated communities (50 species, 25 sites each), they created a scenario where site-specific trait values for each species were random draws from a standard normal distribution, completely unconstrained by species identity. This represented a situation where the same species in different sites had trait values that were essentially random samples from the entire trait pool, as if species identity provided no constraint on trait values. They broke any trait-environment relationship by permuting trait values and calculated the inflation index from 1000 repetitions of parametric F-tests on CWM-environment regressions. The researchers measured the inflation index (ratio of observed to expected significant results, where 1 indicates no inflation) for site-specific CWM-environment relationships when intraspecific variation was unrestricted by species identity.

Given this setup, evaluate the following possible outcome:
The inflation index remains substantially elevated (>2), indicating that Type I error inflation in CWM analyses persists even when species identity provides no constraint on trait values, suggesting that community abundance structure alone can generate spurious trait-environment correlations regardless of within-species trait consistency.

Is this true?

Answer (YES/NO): NO